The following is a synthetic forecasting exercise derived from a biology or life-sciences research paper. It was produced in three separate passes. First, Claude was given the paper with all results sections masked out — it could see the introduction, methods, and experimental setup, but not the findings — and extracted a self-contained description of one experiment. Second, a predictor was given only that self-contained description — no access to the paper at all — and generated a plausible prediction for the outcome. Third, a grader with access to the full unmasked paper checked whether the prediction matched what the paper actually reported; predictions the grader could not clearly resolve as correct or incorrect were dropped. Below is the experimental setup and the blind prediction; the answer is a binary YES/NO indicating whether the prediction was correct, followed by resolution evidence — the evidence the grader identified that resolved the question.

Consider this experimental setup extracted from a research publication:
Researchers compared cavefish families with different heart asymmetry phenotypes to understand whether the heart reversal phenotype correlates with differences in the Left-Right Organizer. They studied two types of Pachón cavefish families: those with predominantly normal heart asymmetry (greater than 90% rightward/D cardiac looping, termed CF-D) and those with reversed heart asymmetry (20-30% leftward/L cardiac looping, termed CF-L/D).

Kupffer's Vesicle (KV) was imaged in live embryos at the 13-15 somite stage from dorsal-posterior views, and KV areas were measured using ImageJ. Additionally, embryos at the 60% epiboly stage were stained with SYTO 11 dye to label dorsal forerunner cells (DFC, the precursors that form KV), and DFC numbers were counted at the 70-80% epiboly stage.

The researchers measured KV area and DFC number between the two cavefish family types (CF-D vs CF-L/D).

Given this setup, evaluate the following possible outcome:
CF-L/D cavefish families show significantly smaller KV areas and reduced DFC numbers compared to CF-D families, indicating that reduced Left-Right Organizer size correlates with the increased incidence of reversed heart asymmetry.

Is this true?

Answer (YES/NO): NO